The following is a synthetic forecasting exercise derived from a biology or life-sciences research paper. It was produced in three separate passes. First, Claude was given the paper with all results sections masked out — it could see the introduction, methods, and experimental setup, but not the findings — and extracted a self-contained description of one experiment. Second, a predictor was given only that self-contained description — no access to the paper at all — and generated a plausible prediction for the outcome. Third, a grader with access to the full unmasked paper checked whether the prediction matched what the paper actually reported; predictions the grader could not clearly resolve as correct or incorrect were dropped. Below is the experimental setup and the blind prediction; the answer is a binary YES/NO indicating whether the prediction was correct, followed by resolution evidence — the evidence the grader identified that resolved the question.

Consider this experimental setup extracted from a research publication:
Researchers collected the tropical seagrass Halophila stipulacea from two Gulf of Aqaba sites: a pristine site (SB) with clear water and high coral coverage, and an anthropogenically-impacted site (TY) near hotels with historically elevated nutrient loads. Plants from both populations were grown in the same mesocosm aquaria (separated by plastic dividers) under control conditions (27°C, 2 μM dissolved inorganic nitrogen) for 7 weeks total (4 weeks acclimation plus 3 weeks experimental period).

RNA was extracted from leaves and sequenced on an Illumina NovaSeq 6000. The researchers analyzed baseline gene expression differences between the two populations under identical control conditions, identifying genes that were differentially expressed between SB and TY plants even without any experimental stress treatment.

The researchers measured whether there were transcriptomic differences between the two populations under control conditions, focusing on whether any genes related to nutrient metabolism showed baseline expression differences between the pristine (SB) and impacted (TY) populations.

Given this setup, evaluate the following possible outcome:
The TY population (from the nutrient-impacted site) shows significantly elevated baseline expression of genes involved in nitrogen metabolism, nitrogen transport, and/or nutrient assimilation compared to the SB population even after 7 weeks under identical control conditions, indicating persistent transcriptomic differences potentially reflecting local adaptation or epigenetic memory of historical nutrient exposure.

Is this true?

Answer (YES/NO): NO